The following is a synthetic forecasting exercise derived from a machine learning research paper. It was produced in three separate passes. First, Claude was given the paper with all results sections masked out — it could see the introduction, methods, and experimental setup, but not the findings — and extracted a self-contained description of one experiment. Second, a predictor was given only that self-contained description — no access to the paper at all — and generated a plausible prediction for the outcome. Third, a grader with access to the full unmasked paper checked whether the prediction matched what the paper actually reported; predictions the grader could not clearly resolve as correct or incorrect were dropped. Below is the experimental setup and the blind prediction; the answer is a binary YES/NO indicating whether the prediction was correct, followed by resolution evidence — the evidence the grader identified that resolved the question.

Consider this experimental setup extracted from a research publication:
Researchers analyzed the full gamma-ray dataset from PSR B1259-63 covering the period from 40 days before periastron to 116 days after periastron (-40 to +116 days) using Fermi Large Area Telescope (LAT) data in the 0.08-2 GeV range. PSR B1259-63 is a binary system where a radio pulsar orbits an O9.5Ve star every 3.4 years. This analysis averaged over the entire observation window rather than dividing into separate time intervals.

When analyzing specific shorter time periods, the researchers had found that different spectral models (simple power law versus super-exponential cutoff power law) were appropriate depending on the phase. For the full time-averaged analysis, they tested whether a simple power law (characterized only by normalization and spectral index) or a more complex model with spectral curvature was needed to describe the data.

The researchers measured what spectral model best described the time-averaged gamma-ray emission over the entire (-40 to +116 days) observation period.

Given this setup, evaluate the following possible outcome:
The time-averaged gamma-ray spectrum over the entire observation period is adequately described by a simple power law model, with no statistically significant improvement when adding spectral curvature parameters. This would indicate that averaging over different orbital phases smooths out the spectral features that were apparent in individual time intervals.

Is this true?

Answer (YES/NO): YES